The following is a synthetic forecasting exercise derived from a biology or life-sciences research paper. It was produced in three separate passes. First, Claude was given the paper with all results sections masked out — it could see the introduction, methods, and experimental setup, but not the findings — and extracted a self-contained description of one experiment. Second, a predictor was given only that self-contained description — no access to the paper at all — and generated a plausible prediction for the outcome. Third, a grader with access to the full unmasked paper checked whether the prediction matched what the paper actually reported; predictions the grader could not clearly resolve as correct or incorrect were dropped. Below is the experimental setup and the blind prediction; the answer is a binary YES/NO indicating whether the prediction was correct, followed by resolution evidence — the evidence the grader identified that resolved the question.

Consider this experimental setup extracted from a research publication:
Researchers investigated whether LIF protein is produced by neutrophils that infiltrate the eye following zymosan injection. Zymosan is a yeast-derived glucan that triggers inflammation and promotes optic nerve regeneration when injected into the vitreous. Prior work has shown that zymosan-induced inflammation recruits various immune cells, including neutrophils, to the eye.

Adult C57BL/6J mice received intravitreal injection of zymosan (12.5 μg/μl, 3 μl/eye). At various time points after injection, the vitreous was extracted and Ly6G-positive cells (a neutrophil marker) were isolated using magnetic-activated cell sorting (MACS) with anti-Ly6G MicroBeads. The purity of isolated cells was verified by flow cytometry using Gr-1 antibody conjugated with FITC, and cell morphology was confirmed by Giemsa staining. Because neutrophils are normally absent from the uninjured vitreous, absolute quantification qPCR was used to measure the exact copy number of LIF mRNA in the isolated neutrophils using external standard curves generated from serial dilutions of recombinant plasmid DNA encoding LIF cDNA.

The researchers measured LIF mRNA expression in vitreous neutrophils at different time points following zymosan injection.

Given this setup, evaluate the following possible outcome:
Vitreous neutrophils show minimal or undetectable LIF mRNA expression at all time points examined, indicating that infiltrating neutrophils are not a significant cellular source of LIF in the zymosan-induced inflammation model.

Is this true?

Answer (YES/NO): NO